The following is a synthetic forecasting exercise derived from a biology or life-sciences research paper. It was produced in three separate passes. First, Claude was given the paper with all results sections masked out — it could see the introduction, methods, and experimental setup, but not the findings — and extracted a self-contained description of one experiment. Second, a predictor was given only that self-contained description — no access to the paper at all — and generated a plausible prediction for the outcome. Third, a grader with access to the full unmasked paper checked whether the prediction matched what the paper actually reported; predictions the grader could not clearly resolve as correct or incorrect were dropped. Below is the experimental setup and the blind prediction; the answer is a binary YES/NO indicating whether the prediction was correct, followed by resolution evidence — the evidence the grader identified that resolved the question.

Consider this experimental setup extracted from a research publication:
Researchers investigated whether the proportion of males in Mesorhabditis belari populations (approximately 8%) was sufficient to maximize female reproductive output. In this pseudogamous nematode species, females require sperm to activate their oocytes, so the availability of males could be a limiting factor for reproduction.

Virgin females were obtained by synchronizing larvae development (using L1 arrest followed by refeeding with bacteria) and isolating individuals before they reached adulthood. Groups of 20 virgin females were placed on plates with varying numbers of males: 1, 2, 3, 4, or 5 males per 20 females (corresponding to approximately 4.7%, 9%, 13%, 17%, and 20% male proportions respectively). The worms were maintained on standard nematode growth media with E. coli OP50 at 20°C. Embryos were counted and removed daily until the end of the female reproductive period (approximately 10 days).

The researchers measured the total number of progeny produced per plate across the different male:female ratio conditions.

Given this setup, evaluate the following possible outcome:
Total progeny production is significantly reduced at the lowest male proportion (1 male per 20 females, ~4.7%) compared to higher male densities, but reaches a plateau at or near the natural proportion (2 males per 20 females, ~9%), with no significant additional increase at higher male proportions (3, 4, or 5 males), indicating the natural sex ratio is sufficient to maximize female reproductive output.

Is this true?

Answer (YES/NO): YES